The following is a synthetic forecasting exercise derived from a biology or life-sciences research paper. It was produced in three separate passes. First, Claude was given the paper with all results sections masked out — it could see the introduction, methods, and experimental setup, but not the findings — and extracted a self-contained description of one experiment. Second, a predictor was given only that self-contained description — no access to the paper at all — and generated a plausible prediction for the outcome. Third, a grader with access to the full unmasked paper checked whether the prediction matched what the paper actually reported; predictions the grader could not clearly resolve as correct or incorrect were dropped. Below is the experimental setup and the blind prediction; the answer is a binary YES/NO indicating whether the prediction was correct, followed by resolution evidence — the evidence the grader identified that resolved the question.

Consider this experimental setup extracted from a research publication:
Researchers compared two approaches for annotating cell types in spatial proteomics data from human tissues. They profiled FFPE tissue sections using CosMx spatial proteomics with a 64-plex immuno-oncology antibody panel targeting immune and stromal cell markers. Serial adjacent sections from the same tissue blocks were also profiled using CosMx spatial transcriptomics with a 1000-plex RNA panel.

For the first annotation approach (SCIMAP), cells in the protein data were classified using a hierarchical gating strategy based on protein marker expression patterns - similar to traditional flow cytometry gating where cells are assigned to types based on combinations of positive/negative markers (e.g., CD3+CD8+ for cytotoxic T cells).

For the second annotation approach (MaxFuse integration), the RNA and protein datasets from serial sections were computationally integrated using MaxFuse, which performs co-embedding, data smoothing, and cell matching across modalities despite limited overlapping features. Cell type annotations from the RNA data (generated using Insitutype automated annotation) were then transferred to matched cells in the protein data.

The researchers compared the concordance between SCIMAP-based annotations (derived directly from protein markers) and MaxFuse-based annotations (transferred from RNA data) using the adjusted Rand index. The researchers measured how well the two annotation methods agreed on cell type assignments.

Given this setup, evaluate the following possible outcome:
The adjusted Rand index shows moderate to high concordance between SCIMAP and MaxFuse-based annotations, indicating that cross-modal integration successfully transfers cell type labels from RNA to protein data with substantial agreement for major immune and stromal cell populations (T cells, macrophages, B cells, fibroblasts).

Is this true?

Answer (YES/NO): NO